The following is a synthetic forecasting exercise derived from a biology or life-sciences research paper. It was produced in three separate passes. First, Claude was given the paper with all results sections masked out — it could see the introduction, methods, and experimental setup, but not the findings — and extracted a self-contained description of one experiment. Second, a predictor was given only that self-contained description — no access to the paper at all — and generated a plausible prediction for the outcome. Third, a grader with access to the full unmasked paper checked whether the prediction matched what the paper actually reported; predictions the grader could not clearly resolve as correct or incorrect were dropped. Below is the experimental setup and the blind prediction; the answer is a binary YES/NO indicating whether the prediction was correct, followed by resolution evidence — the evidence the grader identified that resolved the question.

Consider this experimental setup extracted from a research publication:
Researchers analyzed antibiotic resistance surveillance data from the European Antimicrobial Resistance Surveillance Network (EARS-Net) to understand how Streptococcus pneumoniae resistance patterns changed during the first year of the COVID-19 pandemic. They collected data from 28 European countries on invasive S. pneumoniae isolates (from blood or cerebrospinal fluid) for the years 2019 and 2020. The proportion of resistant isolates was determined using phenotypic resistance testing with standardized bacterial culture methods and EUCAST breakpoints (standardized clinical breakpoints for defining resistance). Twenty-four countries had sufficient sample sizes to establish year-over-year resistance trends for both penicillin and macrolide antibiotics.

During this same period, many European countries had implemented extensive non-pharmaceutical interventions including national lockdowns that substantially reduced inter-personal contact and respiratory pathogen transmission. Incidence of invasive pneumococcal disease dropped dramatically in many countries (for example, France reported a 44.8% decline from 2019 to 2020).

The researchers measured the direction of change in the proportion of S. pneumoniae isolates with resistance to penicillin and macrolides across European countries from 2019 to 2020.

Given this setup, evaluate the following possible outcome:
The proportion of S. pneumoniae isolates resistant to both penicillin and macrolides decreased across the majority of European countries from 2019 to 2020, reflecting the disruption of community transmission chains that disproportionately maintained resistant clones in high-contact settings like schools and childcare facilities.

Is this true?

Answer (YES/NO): NO